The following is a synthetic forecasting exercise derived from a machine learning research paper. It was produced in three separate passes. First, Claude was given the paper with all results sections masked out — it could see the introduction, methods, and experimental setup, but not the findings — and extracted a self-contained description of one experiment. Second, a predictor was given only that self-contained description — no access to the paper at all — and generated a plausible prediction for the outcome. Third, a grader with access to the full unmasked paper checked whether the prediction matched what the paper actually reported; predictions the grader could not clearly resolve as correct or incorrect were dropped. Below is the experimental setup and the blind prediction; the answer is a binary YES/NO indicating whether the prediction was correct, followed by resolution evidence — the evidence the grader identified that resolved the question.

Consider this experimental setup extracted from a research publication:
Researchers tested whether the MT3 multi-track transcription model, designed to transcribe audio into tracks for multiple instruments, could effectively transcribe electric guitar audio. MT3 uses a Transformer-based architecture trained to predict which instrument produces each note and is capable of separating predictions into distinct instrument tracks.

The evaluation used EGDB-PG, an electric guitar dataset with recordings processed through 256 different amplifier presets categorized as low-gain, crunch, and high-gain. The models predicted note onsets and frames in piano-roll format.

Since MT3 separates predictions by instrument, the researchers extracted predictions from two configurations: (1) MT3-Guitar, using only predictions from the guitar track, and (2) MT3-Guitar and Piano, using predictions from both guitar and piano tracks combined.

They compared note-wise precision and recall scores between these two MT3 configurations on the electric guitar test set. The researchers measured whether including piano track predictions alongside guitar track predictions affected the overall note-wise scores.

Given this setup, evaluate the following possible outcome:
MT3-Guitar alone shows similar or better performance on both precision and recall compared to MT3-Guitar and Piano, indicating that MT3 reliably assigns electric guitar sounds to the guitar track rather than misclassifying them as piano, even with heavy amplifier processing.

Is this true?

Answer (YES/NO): NO